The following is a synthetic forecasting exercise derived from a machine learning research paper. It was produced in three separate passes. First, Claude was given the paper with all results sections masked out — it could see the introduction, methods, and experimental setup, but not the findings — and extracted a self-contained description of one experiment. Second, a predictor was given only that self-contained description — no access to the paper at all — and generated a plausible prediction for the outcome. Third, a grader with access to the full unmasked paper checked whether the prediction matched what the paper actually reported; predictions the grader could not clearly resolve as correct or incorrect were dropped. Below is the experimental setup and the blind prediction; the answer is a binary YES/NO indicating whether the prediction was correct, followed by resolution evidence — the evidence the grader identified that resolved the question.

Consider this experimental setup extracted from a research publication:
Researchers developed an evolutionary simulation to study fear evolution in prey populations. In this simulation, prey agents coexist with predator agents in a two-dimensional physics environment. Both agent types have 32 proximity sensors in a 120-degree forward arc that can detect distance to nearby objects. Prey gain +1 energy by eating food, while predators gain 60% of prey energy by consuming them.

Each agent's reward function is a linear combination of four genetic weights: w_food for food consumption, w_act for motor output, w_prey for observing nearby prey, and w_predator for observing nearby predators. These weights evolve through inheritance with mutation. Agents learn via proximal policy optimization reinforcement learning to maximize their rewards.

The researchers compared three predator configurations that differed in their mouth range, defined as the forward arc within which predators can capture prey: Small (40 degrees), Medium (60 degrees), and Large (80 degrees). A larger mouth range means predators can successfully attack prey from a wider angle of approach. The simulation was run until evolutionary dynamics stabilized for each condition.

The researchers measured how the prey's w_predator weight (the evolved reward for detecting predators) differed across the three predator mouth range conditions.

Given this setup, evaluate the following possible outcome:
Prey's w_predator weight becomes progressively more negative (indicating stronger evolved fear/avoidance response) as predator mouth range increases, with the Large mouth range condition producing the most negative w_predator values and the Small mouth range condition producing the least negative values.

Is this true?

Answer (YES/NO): NO